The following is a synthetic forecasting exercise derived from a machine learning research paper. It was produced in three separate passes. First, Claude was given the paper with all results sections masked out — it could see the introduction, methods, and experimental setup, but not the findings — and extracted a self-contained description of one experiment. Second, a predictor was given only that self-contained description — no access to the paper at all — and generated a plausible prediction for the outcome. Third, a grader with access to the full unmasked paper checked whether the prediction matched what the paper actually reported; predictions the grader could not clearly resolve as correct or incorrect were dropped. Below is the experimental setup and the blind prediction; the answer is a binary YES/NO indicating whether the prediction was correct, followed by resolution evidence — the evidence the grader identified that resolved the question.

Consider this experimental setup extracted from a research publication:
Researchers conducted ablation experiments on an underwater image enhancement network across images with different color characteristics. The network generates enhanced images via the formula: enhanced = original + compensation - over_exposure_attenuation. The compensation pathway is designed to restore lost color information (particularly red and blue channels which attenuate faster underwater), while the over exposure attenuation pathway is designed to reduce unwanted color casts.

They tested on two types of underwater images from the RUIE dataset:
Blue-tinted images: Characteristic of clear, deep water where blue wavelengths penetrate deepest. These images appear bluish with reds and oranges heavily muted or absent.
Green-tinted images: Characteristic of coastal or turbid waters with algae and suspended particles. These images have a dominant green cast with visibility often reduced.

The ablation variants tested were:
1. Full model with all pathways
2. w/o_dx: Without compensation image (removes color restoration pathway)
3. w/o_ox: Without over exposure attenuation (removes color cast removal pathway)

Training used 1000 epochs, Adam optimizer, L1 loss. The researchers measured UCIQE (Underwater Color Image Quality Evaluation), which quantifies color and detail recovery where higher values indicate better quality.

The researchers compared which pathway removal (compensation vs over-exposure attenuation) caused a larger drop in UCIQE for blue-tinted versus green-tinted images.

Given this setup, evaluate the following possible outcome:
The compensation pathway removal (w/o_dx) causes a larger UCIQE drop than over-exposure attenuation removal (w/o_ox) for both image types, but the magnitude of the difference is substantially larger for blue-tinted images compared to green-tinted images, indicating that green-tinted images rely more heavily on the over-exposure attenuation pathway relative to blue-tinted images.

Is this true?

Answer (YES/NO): NO